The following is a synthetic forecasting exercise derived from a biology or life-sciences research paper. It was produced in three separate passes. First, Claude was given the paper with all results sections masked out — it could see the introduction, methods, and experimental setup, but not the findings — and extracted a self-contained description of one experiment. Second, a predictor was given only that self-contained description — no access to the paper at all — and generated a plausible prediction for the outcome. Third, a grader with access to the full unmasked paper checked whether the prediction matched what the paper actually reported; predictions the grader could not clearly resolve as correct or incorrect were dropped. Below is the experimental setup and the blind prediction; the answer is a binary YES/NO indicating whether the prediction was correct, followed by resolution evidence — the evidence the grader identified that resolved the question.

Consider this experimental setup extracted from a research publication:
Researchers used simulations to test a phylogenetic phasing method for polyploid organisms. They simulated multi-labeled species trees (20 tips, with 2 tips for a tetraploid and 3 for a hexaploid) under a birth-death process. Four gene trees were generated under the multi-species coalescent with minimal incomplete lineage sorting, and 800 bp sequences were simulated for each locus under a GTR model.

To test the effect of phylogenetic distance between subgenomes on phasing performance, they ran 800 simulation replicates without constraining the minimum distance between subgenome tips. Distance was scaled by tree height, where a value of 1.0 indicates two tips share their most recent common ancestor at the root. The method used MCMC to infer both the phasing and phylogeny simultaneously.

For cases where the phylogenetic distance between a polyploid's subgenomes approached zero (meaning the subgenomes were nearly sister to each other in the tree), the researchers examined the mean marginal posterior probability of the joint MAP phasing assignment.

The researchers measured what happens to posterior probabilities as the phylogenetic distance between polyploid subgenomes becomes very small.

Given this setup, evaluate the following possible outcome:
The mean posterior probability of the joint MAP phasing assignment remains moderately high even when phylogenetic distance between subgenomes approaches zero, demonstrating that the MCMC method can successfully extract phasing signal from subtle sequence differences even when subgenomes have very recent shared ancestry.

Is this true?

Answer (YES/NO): NO